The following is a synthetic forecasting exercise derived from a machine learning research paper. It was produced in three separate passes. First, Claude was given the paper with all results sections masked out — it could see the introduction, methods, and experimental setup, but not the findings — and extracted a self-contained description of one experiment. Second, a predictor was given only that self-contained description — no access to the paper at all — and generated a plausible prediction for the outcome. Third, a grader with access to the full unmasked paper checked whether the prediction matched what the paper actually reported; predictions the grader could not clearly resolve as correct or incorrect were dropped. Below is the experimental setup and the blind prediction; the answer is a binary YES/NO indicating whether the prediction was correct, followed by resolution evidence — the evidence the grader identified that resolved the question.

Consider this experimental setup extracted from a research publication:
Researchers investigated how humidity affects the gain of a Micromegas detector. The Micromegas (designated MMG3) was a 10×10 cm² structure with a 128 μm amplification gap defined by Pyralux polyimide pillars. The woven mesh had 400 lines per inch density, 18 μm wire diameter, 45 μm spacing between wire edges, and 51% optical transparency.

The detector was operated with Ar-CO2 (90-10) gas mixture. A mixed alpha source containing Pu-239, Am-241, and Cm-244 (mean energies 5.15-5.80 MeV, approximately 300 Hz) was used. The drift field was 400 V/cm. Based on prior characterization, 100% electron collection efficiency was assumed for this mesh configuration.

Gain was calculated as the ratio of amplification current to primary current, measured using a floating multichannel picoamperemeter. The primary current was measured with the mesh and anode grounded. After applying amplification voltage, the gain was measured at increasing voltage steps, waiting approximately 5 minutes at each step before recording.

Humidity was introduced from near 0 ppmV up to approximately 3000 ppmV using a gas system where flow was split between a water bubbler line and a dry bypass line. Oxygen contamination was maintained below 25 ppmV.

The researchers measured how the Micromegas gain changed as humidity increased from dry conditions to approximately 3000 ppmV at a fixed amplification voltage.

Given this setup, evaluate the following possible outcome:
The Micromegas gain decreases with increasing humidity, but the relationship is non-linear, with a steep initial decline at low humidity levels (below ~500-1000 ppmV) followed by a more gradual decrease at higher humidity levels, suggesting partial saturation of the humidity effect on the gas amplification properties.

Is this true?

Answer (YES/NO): NO